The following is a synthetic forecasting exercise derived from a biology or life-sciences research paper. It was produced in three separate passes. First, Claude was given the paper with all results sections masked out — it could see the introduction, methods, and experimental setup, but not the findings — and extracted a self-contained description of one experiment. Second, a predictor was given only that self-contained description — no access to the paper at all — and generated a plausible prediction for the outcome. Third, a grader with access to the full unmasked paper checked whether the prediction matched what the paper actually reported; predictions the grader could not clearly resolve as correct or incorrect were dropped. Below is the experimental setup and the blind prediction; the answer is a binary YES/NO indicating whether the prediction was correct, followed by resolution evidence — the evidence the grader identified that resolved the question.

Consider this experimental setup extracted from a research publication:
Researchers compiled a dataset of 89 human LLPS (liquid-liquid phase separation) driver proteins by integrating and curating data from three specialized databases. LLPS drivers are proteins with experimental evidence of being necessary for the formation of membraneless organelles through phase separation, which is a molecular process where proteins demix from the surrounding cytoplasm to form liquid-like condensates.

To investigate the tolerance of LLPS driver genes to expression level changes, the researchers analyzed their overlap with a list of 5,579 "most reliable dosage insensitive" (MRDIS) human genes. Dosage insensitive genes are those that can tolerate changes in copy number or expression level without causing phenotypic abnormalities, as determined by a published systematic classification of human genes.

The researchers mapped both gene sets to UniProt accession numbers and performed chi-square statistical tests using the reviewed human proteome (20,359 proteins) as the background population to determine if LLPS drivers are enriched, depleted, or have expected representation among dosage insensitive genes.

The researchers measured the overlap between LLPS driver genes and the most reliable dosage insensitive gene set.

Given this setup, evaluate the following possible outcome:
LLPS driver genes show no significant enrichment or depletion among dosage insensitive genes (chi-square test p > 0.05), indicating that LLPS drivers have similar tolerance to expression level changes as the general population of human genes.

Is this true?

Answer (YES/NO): NO